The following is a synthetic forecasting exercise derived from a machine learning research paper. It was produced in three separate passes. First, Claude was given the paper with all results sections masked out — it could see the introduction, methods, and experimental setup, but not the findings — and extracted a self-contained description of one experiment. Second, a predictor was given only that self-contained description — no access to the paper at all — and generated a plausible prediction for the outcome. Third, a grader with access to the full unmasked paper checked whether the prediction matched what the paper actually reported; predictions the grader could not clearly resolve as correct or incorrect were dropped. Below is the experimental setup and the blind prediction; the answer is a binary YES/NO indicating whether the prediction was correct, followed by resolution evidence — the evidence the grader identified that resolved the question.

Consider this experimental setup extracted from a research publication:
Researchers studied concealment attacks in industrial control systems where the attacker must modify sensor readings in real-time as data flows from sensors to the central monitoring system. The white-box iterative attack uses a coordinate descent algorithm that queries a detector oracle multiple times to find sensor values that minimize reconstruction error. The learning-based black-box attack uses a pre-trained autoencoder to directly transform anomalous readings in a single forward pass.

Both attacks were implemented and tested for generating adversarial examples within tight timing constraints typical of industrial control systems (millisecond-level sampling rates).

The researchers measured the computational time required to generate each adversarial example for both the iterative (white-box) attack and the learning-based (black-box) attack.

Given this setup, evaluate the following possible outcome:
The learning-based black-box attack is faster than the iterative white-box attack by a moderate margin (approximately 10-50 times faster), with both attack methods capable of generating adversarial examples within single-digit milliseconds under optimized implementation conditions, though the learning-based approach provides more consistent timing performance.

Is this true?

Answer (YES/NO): NO